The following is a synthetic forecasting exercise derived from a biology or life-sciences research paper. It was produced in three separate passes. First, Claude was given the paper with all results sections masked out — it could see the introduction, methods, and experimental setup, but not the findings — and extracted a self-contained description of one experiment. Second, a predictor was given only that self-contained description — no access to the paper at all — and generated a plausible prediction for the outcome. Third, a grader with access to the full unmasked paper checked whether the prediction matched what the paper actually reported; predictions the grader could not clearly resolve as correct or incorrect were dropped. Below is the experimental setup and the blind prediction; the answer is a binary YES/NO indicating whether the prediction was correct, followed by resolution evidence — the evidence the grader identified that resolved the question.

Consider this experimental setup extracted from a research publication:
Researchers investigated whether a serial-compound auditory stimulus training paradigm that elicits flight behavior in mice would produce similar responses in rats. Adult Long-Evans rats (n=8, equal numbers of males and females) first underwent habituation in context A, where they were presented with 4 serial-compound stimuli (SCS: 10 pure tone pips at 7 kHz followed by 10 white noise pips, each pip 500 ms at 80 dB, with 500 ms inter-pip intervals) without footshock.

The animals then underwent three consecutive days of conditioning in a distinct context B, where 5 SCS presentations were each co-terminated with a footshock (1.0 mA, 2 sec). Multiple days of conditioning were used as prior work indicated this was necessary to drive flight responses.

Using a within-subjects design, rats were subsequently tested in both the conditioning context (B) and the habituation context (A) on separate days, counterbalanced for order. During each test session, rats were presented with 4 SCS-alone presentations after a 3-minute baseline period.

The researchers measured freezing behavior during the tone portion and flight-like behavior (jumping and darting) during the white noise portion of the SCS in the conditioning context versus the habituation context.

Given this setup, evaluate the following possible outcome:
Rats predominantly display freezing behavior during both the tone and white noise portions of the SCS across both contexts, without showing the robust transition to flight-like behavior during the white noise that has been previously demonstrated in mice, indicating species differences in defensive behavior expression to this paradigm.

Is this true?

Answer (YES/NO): NO